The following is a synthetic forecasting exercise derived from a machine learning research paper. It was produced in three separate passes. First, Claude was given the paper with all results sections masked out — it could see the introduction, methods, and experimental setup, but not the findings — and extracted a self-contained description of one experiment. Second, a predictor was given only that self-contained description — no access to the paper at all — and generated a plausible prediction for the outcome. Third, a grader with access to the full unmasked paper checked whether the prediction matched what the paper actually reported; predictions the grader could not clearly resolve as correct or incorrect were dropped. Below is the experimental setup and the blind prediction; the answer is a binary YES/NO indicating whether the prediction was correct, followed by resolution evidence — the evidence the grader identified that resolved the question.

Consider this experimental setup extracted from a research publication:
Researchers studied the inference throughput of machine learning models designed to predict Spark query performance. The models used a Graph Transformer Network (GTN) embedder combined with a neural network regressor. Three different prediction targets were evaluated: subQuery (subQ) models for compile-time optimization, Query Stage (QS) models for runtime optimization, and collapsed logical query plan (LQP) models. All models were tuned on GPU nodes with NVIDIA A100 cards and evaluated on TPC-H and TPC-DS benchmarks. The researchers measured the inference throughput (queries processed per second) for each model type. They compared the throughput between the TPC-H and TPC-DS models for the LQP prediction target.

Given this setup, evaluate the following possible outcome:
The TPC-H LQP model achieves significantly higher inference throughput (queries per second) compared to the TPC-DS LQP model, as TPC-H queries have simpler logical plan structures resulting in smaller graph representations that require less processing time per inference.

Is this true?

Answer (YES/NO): NO